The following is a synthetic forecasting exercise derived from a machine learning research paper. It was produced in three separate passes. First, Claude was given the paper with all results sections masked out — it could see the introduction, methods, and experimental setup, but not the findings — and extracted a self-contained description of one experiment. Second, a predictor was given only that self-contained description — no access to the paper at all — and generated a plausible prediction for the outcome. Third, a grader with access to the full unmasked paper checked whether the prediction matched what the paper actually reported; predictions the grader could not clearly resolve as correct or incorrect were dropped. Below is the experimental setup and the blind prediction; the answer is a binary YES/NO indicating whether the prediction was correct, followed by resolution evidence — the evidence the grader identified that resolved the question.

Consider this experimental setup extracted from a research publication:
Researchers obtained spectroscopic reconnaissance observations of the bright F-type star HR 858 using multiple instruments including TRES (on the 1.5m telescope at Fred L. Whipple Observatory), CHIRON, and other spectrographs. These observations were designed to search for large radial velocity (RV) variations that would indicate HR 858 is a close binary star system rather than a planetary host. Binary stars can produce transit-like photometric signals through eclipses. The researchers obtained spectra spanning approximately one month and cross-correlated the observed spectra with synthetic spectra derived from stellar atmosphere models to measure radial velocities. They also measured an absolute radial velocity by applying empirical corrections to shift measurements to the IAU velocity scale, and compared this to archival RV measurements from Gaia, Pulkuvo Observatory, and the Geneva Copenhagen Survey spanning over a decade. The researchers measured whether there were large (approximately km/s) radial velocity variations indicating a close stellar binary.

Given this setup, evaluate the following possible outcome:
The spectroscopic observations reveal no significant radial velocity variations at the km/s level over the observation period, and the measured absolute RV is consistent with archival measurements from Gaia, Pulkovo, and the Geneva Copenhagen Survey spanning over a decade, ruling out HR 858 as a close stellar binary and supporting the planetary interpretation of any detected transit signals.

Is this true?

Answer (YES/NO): YES